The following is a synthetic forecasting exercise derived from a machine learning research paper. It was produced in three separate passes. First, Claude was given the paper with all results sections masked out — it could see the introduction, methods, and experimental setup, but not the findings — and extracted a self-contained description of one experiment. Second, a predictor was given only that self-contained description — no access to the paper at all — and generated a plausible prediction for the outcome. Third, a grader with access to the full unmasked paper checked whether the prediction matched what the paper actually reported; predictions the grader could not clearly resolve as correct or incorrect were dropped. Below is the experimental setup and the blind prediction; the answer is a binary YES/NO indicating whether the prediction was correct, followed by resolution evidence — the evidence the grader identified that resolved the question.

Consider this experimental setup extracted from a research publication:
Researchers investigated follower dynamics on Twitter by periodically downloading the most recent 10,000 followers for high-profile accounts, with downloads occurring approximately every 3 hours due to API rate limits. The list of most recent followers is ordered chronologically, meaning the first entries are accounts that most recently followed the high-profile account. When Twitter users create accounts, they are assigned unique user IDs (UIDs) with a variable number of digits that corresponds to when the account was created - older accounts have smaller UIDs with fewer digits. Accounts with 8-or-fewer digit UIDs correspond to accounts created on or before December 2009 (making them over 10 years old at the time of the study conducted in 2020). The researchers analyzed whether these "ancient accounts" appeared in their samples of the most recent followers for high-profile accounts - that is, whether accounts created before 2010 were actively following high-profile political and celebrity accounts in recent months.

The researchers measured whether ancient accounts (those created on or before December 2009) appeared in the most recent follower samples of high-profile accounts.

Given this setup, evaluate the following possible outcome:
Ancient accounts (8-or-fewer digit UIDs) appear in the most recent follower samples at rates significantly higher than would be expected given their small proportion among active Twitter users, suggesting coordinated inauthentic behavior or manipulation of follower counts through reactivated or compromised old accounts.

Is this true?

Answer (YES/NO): YES